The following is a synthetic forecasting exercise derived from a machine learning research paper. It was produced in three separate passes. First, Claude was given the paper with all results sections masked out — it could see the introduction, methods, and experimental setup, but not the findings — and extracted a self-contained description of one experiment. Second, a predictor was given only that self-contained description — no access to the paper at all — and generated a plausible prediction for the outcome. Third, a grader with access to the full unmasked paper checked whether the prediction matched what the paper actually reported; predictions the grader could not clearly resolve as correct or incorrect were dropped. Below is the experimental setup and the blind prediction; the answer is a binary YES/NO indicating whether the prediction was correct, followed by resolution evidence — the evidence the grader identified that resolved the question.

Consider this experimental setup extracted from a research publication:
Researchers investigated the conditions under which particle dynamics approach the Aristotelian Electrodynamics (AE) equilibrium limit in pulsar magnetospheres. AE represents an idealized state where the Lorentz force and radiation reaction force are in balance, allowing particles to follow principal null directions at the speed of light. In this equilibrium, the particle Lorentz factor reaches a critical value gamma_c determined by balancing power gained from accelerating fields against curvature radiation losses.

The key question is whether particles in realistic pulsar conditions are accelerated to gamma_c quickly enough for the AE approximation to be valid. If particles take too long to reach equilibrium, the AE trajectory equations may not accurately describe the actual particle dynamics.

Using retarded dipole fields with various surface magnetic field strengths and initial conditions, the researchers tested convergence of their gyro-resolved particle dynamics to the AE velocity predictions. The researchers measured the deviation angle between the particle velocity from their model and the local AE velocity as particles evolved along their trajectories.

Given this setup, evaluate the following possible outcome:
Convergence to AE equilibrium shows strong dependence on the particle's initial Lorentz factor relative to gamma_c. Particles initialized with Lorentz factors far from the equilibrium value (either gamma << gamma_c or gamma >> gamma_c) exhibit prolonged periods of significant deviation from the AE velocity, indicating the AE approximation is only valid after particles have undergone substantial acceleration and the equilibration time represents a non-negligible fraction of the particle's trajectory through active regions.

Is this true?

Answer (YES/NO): NO